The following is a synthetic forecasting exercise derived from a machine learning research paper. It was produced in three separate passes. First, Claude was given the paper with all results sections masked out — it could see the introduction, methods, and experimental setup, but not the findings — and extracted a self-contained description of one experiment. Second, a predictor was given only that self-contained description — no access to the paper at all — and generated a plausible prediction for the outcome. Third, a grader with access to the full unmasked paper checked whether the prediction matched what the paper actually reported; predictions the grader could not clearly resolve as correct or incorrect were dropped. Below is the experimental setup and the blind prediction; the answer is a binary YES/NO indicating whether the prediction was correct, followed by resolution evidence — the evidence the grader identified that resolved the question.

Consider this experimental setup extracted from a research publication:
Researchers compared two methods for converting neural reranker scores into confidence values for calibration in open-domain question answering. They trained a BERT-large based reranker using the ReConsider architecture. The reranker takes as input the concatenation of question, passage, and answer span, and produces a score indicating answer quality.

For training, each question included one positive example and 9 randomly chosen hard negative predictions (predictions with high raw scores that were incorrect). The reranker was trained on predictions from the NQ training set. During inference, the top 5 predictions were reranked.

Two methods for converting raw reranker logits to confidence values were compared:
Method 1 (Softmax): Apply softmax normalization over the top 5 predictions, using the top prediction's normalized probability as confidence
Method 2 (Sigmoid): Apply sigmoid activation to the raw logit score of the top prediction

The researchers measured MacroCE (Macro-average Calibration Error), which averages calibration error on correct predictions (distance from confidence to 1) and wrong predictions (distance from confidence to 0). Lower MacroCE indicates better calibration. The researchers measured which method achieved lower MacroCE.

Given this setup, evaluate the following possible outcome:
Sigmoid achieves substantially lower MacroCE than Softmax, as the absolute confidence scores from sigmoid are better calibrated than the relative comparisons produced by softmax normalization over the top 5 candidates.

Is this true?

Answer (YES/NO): YES